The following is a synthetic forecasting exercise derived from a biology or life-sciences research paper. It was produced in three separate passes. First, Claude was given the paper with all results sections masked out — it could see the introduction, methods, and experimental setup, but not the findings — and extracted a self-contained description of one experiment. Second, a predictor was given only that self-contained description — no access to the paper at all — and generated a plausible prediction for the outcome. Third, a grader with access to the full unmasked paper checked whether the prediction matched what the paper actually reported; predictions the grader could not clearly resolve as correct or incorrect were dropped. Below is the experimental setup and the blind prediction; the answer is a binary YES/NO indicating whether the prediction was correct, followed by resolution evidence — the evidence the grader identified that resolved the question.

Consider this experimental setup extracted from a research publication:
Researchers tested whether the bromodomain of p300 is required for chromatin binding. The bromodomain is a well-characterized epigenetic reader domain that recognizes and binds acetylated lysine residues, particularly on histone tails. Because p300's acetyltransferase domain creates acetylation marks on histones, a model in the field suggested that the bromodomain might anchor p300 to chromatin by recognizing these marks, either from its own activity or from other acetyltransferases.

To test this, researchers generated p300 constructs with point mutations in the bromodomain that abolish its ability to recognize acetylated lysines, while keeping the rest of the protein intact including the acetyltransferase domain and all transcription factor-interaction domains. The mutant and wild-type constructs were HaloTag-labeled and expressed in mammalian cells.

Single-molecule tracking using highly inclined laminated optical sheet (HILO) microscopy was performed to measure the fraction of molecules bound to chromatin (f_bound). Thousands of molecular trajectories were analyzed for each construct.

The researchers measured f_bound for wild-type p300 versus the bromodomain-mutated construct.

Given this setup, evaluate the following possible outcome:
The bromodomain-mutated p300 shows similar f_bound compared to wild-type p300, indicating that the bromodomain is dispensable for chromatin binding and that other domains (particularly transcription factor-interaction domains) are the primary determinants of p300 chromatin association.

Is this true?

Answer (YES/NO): YES